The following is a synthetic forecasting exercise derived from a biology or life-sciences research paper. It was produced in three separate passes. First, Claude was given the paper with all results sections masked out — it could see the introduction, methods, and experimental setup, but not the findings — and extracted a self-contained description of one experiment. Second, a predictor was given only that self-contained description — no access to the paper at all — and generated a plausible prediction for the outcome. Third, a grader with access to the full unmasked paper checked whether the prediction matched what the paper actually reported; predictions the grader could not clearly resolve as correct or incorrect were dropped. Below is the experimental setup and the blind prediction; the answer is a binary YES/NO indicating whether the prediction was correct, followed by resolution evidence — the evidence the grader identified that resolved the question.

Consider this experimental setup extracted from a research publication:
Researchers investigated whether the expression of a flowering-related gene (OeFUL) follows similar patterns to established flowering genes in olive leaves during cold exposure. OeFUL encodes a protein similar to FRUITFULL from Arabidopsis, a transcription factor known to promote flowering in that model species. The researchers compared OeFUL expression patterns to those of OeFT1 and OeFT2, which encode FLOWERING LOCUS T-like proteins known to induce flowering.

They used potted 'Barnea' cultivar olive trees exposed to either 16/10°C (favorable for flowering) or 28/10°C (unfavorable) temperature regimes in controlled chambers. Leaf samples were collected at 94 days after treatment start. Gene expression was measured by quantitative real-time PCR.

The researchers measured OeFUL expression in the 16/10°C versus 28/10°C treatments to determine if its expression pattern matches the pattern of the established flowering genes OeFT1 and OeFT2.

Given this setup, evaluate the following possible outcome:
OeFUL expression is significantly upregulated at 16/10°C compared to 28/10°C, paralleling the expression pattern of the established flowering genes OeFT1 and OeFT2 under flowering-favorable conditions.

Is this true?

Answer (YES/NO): YES